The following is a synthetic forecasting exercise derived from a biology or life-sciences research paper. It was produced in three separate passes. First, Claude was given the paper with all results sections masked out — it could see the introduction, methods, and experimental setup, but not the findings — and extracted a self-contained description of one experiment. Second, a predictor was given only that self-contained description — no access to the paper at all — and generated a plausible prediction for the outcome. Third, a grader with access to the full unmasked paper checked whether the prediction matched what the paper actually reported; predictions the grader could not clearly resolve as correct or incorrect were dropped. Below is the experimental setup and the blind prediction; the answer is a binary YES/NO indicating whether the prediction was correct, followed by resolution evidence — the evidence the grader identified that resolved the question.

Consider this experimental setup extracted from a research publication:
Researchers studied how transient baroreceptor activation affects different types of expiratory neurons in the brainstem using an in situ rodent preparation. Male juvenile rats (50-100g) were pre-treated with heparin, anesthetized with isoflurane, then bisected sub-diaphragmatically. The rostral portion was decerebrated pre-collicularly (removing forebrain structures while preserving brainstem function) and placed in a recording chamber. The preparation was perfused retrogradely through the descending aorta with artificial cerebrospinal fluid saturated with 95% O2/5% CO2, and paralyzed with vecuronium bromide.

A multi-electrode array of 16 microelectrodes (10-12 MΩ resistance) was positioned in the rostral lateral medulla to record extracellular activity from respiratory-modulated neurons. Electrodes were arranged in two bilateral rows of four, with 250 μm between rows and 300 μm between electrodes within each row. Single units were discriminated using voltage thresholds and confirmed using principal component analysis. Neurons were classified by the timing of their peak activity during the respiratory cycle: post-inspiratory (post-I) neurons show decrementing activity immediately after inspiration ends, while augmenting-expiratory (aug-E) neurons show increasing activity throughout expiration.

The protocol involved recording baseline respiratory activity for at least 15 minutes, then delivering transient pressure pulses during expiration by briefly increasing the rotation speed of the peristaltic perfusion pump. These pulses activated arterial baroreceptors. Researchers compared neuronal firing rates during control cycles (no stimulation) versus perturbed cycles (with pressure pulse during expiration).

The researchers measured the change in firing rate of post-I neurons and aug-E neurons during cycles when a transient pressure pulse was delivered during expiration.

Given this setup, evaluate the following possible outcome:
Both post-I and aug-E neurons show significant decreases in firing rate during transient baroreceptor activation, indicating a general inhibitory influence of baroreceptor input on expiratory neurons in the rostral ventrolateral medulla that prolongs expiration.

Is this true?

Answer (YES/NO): NO